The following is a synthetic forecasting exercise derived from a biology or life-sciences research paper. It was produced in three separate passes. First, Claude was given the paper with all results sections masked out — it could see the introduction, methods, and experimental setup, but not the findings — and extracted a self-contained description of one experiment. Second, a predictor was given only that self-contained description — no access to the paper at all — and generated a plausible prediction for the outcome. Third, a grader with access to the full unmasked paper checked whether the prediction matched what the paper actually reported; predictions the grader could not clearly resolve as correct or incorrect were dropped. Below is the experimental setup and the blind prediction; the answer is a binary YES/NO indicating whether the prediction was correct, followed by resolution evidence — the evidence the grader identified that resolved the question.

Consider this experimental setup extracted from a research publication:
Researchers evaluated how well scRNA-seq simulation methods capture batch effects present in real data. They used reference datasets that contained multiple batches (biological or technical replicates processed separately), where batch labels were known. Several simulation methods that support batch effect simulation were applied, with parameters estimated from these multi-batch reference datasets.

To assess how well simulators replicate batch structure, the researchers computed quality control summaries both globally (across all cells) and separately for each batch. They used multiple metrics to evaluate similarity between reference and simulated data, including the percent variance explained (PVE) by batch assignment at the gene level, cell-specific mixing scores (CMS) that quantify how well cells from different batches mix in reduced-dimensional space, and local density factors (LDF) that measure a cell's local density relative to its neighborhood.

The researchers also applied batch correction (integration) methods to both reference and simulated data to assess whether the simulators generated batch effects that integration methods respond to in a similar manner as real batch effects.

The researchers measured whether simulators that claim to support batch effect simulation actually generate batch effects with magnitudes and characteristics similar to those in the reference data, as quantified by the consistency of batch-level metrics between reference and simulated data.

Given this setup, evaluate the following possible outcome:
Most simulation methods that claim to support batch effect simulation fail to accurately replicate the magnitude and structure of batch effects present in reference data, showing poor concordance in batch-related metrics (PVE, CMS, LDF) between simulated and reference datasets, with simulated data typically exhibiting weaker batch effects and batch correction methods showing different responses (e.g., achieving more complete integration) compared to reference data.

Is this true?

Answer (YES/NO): NO